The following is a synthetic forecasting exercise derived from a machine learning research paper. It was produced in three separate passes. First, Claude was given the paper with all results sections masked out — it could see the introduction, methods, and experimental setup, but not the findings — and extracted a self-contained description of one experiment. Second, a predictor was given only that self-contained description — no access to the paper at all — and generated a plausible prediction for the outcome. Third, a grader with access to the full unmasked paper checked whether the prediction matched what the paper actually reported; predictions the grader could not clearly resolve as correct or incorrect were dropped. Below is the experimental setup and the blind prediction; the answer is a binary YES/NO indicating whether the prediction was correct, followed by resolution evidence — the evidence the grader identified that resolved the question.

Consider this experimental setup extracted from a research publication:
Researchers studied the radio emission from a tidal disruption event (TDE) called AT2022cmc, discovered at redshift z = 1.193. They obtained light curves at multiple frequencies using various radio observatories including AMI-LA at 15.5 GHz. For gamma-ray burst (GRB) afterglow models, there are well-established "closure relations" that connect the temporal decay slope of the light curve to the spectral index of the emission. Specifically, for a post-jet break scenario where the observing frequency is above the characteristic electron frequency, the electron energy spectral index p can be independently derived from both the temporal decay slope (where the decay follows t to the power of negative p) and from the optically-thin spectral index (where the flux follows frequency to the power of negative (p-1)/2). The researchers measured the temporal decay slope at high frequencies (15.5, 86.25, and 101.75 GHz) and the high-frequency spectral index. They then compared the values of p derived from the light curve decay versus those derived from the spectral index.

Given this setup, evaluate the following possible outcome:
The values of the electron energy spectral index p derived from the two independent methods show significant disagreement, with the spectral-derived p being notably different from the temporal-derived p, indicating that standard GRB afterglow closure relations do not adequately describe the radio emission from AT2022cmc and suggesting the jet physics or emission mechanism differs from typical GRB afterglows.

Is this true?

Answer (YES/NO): YES